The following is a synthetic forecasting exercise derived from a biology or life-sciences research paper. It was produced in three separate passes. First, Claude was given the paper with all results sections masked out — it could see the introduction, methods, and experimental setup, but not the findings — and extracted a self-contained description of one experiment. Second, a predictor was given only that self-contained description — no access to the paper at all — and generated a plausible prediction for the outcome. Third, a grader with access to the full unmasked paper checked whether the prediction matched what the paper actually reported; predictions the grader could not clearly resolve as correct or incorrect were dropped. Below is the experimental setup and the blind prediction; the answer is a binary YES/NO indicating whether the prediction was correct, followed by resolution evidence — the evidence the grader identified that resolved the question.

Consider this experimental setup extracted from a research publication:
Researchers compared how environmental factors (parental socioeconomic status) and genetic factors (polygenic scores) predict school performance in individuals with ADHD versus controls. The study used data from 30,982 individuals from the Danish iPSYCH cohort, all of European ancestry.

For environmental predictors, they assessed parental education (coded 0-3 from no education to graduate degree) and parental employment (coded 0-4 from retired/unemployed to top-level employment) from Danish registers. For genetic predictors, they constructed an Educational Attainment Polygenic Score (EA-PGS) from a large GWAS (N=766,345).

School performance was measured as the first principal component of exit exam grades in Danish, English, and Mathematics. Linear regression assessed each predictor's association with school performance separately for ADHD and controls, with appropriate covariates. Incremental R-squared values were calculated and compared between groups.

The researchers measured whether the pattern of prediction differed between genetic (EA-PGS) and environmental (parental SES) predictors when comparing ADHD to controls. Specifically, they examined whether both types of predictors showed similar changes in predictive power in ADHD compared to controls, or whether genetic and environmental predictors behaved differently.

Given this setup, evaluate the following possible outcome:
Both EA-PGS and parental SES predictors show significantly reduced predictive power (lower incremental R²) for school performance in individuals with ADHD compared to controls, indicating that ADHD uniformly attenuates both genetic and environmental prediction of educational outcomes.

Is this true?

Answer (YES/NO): YES